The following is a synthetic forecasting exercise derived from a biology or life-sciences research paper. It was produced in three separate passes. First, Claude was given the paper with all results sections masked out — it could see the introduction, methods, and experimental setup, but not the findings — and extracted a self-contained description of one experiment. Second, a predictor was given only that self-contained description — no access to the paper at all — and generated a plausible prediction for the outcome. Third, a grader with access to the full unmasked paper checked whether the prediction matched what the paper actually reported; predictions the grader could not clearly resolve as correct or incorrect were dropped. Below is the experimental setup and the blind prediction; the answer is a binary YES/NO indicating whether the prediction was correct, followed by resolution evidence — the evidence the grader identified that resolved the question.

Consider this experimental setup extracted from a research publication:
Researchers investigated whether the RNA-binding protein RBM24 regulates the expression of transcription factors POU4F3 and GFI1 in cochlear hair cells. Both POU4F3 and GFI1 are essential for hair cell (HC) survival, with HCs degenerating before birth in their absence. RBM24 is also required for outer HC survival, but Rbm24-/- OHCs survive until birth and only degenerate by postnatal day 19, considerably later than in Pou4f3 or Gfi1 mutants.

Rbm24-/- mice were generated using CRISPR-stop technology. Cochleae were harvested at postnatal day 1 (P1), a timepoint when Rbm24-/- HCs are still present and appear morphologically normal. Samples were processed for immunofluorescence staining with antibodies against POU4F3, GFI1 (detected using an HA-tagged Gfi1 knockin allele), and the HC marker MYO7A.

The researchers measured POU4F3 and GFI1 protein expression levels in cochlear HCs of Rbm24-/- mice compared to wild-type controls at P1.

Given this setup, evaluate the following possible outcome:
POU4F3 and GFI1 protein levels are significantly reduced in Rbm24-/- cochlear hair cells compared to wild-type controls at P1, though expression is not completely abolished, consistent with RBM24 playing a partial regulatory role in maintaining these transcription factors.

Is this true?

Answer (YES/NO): NO